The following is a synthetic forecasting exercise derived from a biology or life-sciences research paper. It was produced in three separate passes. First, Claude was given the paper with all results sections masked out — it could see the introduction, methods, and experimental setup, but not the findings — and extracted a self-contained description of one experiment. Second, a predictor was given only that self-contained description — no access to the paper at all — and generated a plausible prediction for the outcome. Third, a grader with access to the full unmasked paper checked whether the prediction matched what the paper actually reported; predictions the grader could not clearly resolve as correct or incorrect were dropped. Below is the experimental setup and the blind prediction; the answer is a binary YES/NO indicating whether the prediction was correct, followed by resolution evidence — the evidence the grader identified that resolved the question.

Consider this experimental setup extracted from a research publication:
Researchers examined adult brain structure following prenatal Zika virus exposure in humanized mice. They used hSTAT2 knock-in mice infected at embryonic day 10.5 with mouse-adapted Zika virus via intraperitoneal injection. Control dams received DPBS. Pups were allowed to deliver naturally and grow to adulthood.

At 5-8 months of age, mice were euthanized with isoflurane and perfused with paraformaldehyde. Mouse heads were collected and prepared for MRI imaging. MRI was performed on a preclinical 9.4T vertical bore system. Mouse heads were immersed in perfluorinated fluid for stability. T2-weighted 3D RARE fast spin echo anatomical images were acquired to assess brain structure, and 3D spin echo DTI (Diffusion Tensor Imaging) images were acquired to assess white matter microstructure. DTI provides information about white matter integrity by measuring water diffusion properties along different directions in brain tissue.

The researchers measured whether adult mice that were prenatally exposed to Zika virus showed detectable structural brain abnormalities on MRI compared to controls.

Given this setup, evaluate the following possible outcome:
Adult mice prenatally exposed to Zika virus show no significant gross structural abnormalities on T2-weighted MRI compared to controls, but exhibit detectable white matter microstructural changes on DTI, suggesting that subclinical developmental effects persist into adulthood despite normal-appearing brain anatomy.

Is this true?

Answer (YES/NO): NO